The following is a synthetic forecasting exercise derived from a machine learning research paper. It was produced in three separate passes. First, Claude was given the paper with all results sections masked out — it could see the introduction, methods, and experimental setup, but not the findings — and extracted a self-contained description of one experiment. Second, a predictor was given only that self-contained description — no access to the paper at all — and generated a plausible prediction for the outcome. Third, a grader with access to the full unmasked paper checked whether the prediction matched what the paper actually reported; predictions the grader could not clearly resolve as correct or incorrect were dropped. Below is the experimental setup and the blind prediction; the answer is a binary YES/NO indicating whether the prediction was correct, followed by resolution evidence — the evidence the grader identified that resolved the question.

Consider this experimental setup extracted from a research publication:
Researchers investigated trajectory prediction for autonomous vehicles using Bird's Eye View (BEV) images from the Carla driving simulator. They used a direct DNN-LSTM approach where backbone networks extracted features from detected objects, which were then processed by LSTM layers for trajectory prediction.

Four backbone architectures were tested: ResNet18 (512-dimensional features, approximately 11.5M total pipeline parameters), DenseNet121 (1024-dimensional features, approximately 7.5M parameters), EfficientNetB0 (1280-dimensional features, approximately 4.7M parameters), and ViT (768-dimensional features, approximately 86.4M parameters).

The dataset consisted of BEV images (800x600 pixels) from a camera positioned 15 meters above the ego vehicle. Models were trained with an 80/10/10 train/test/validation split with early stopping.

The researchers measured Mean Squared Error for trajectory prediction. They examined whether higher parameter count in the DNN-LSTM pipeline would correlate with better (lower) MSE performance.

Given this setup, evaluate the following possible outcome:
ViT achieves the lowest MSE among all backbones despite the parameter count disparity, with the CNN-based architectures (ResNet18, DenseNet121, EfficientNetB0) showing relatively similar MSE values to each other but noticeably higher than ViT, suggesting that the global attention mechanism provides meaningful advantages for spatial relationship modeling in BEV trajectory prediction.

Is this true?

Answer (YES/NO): NO